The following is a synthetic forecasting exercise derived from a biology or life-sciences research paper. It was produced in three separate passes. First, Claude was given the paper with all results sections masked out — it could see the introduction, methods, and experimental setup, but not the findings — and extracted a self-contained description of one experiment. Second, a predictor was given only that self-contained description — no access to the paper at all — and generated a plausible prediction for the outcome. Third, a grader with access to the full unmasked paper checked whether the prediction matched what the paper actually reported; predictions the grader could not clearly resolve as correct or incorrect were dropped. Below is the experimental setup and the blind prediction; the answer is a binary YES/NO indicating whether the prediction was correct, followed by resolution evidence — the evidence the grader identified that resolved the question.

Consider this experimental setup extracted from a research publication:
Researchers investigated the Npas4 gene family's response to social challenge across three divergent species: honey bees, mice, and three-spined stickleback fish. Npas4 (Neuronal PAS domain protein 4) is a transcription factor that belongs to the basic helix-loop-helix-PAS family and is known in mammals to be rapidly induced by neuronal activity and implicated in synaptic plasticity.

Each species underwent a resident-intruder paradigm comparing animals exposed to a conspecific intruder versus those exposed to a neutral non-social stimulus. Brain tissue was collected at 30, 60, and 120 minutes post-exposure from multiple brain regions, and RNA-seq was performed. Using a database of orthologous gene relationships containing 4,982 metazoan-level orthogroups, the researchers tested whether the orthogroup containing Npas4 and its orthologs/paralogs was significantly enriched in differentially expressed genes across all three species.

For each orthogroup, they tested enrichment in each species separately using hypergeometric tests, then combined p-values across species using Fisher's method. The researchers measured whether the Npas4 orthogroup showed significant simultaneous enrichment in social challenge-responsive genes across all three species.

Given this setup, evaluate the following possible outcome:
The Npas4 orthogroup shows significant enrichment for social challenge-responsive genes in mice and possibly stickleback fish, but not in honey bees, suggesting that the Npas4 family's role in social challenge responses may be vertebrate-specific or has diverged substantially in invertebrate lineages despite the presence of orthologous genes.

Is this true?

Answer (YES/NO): NO